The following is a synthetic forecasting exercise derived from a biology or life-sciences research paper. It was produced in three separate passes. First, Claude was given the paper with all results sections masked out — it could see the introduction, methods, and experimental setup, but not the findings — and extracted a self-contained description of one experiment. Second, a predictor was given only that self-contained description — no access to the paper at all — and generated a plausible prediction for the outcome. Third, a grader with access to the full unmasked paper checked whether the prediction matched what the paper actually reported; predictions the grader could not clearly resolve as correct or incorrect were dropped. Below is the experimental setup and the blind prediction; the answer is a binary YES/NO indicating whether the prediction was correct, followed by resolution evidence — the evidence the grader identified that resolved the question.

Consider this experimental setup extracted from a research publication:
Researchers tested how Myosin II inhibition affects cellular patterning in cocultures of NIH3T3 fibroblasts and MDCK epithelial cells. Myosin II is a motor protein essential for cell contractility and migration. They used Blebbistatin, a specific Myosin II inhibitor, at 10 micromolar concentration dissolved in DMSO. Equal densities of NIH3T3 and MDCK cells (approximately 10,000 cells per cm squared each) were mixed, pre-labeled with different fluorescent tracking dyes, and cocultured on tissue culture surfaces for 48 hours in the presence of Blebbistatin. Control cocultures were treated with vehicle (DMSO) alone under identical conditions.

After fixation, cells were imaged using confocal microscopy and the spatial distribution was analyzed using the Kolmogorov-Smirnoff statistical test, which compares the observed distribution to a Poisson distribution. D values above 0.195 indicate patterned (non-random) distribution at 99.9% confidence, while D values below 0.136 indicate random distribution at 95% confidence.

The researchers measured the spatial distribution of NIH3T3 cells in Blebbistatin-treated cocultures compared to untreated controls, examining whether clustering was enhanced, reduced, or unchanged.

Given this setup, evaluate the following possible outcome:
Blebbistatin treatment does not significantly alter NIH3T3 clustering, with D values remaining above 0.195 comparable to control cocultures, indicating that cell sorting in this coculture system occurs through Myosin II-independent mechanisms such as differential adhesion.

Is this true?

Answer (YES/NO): YES